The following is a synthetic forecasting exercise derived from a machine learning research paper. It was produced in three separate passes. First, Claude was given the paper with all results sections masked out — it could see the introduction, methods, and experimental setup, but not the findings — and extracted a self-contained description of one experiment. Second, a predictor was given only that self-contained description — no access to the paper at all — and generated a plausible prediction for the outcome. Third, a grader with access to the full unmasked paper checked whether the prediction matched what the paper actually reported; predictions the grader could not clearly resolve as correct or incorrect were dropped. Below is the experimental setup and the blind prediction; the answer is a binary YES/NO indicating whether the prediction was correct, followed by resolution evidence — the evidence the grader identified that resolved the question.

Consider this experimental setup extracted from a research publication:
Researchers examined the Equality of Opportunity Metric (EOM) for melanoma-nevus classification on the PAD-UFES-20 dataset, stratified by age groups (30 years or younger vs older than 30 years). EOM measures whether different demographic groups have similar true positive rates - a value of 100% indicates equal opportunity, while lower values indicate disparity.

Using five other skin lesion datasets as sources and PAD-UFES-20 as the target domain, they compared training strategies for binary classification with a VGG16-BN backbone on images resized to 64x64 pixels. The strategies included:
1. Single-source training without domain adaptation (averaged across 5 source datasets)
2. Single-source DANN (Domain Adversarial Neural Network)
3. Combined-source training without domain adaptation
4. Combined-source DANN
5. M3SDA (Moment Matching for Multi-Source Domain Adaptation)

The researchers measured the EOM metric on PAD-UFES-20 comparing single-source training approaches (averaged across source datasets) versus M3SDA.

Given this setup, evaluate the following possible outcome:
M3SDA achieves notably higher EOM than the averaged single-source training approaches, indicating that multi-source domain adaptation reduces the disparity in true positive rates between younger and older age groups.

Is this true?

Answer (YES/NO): YES